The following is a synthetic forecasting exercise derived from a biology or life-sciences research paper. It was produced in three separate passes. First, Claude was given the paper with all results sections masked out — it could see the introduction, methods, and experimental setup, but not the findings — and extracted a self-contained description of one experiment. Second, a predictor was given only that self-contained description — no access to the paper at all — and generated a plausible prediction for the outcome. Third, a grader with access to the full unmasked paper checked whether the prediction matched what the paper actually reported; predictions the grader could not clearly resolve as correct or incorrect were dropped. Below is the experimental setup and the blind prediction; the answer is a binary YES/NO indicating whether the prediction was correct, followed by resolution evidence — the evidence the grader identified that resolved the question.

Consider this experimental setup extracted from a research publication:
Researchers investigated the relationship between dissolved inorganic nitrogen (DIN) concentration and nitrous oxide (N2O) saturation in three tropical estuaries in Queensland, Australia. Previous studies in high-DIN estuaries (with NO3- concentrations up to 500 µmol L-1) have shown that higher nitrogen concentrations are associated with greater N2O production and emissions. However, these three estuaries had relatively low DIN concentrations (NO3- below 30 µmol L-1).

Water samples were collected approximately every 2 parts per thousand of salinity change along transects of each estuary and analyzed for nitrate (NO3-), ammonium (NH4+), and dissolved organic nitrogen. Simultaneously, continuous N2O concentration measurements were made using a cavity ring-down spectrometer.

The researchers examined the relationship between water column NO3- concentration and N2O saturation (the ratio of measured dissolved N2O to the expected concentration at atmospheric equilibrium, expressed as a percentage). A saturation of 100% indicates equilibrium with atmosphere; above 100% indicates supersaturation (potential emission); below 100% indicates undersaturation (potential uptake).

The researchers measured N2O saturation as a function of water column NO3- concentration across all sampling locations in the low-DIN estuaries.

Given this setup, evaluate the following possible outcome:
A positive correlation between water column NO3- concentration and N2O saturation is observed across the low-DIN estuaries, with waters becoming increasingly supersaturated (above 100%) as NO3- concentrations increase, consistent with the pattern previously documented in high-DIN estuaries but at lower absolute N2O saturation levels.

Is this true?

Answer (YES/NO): NO